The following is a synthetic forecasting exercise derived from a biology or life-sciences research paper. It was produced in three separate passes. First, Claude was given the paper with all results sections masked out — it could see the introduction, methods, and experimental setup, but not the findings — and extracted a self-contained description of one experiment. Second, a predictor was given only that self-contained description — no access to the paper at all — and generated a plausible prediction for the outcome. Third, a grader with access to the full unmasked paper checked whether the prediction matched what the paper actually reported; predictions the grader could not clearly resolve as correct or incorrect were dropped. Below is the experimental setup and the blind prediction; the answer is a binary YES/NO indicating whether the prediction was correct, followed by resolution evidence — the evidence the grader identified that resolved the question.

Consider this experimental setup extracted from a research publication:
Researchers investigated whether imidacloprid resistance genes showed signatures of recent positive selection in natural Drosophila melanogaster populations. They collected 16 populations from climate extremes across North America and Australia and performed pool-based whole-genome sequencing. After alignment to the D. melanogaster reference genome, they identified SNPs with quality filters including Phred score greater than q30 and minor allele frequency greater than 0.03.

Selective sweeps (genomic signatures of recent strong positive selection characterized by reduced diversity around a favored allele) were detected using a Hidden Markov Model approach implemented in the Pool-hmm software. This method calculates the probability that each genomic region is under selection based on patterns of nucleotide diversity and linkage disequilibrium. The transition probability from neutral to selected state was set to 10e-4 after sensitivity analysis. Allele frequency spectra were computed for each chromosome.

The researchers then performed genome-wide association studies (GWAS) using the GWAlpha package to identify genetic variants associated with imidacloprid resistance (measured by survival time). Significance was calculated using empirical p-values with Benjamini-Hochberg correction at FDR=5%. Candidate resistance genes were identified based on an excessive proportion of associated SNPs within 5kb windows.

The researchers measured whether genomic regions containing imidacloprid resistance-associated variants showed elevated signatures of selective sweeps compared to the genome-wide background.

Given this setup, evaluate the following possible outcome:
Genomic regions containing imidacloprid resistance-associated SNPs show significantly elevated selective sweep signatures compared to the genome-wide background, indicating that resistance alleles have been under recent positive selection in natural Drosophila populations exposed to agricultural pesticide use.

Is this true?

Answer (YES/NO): YES